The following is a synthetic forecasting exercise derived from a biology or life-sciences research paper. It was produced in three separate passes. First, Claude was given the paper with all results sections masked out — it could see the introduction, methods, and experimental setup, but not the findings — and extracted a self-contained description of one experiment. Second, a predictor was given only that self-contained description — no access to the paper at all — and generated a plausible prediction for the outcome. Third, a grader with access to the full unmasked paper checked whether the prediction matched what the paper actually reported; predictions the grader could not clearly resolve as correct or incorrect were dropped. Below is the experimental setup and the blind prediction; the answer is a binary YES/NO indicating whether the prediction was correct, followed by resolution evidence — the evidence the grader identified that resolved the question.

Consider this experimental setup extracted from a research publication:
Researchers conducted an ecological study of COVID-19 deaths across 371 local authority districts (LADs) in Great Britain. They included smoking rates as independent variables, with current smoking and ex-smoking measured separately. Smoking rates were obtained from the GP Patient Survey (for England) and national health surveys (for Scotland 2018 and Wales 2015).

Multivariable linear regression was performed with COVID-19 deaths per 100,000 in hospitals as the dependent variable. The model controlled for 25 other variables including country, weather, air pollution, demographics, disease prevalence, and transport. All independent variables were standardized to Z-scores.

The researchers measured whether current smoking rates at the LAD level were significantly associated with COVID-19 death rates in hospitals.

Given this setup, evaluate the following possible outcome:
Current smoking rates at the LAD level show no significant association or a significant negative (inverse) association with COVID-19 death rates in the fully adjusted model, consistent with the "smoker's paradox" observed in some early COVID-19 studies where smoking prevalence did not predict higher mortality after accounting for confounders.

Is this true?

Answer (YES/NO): YES